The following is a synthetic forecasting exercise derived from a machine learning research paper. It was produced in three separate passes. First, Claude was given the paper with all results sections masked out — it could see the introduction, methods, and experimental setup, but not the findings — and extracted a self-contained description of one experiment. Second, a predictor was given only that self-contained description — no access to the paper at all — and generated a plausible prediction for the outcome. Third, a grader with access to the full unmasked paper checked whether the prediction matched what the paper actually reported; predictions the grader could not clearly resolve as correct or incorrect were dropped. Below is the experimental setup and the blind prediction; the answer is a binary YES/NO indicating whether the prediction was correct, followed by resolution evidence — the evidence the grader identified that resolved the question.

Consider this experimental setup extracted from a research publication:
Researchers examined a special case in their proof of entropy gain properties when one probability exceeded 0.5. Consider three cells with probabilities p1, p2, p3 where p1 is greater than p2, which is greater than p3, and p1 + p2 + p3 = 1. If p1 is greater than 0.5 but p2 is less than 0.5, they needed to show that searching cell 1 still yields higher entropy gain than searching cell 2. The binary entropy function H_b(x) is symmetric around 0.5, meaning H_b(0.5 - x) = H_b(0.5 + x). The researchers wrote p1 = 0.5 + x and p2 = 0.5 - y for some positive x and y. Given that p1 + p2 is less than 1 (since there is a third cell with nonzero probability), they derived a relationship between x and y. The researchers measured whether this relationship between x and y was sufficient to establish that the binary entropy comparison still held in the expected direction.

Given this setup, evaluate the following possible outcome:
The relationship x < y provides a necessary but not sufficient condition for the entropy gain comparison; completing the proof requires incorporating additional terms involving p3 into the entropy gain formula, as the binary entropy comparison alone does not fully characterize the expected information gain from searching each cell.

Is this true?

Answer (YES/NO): NO